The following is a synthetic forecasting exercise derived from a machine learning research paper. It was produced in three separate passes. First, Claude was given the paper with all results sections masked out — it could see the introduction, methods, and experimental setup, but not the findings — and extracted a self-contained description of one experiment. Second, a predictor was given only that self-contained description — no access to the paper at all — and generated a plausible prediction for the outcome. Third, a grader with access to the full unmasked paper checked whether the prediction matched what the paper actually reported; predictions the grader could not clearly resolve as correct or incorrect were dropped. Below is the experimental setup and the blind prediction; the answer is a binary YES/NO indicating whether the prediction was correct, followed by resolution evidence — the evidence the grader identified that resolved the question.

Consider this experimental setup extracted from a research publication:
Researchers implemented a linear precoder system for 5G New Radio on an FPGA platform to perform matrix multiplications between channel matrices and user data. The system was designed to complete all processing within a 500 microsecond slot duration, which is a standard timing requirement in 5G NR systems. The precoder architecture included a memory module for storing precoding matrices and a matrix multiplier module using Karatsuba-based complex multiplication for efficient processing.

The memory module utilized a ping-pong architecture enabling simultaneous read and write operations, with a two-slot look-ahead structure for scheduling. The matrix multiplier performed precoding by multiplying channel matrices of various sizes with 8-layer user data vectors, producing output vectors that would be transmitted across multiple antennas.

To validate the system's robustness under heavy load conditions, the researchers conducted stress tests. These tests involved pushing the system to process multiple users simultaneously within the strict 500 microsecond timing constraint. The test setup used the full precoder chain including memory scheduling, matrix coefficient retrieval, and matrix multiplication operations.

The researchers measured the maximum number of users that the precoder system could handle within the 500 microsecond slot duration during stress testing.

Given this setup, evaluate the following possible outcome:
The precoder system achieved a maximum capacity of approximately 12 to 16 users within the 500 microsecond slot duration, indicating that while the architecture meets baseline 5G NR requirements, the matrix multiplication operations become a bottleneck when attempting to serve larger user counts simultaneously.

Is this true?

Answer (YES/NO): NO